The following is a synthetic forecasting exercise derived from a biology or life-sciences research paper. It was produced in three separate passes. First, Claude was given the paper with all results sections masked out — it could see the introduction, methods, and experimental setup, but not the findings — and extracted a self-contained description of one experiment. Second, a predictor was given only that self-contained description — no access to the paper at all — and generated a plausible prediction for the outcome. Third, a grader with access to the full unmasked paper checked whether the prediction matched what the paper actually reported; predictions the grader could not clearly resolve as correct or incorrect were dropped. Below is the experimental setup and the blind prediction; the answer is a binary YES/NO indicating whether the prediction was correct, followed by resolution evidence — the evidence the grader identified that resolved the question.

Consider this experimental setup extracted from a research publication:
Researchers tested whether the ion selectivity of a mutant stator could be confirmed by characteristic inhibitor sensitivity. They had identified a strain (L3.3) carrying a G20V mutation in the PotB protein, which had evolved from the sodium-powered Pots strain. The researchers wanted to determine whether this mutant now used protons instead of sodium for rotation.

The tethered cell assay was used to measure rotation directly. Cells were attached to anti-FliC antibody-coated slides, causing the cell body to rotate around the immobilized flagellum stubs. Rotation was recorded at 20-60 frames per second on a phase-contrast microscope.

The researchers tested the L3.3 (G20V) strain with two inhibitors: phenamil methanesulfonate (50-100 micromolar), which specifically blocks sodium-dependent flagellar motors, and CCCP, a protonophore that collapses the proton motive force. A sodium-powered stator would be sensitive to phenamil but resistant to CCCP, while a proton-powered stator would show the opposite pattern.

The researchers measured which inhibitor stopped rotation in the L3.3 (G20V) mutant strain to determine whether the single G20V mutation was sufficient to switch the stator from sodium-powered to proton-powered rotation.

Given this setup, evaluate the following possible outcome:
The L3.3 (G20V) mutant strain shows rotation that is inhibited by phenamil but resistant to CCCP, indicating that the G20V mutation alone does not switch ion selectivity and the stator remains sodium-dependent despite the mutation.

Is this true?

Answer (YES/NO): NO